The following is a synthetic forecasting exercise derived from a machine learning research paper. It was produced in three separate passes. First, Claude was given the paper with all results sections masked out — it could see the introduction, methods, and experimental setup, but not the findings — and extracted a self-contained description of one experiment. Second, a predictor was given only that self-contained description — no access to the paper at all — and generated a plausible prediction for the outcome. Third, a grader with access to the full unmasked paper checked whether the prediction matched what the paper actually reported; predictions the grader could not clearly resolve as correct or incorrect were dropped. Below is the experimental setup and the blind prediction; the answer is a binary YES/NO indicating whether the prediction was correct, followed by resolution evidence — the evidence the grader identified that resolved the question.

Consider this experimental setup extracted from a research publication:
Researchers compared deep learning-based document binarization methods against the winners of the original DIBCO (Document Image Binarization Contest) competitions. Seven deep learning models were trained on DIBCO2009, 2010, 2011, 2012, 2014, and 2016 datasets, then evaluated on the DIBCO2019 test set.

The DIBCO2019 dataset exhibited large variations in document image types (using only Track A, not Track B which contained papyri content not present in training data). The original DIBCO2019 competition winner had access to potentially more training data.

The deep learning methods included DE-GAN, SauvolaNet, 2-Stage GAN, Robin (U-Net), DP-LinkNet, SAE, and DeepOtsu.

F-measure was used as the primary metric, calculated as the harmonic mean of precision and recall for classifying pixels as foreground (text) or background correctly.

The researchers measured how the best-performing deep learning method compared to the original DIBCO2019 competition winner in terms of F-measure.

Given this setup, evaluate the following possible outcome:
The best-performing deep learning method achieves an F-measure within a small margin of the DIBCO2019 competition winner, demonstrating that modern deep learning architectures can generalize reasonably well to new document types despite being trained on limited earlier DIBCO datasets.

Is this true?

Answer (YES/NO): YES